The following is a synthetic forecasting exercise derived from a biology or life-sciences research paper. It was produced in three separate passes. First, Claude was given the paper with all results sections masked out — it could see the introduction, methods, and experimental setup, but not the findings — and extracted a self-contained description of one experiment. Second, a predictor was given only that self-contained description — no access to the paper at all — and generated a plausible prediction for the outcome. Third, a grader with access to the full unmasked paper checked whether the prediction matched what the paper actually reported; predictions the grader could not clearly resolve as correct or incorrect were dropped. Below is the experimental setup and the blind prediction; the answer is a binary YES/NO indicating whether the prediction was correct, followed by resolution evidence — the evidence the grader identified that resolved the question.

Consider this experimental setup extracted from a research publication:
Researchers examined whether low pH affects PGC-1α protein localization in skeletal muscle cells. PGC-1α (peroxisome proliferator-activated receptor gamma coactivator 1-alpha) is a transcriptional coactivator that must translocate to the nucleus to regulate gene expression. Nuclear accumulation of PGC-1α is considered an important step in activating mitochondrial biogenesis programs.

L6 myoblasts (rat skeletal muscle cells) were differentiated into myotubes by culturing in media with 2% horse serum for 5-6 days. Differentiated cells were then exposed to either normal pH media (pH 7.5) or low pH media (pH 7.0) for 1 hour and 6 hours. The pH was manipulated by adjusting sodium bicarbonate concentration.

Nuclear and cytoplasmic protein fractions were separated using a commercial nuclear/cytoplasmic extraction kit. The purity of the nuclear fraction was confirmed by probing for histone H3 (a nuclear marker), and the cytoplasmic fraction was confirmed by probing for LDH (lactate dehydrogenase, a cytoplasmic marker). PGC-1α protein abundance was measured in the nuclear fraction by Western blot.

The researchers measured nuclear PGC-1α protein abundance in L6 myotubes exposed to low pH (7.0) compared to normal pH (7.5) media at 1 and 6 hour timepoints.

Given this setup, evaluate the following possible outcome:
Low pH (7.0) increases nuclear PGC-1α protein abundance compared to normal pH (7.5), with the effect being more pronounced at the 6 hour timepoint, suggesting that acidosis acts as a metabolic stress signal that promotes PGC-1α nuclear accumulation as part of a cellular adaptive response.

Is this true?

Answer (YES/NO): NO